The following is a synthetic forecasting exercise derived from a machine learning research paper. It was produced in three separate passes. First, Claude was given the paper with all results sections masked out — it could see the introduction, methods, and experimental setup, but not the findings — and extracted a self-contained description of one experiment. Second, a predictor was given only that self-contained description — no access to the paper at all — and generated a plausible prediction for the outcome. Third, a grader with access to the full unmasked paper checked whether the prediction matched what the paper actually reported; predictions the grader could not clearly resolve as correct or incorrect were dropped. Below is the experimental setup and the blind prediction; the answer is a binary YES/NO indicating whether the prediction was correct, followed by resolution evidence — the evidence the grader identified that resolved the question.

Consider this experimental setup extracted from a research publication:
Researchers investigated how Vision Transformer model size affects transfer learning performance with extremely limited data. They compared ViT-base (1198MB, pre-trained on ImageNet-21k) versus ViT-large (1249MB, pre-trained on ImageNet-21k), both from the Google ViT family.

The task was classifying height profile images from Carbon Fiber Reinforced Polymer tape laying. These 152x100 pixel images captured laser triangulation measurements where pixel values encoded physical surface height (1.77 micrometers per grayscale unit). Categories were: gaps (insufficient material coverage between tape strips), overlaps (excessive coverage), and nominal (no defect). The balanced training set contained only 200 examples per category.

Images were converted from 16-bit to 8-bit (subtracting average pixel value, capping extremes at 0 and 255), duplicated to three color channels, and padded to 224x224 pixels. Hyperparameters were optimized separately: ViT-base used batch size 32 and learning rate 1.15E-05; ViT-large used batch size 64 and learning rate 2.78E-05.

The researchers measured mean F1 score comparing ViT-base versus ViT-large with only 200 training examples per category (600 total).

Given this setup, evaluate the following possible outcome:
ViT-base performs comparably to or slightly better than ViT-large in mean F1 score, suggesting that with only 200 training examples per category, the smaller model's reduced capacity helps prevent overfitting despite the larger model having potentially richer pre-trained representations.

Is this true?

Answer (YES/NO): NO